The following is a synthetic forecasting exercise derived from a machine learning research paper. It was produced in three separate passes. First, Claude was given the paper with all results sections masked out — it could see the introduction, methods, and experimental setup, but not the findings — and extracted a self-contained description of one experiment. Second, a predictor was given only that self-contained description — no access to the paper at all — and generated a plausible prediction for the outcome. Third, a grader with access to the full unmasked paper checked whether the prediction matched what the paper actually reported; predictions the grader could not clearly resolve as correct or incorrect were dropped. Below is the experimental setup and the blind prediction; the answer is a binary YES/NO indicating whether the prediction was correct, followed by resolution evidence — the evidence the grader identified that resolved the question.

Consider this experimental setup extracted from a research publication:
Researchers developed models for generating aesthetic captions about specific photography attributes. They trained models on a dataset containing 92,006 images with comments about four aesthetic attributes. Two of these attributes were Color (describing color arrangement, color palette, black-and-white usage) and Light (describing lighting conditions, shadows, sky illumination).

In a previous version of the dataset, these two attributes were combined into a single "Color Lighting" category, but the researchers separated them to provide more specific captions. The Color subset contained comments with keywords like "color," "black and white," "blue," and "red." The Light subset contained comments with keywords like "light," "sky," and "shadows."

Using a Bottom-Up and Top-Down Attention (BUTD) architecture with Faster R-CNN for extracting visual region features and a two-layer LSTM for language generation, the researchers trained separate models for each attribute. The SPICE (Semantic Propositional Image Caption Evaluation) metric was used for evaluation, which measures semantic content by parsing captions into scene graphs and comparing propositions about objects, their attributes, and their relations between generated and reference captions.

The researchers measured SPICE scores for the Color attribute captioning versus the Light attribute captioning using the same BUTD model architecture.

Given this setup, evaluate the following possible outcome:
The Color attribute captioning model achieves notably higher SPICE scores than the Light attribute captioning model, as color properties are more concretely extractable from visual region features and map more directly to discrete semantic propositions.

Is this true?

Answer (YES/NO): YES